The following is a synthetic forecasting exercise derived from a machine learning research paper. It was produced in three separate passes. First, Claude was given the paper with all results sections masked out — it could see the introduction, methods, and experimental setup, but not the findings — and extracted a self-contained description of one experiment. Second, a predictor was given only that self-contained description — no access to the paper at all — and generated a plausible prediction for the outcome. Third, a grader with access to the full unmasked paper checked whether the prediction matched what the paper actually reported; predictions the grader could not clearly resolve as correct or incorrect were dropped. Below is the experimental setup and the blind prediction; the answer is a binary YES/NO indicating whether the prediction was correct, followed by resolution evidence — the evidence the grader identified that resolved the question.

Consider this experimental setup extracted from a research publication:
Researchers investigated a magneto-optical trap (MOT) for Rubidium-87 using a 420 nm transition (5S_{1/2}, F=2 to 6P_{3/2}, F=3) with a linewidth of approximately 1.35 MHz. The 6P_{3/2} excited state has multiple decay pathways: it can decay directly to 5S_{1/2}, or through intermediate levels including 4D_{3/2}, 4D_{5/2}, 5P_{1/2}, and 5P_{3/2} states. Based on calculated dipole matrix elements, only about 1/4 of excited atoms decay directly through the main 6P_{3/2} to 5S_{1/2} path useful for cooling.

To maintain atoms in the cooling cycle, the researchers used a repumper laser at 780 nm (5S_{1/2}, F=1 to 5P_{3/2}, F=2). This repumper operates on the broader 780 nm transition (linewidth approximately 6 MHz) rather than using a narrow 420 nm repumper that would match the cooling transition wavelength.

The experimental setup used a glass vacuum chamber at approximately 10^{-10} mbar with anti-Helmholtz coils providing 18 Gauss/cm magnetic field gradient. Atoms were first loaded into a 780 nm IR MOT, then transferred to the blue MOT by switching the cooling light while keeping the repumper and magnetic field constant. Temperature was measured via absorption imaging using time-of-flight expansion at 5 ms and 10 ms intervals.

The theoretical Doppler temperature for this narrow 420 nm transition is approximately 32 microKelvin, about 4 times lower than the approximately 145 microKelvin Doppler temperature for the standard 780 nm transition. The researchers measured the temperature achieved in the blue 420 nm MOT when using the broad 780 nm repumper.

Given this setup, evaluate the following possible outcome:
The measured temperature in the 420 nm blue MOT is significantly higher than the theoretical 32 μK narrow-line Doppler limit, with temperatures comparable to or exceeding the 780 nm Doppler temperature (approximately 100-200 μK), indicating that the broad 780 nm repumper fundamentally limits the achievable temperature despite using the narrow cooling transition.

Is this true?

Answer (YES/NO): NO